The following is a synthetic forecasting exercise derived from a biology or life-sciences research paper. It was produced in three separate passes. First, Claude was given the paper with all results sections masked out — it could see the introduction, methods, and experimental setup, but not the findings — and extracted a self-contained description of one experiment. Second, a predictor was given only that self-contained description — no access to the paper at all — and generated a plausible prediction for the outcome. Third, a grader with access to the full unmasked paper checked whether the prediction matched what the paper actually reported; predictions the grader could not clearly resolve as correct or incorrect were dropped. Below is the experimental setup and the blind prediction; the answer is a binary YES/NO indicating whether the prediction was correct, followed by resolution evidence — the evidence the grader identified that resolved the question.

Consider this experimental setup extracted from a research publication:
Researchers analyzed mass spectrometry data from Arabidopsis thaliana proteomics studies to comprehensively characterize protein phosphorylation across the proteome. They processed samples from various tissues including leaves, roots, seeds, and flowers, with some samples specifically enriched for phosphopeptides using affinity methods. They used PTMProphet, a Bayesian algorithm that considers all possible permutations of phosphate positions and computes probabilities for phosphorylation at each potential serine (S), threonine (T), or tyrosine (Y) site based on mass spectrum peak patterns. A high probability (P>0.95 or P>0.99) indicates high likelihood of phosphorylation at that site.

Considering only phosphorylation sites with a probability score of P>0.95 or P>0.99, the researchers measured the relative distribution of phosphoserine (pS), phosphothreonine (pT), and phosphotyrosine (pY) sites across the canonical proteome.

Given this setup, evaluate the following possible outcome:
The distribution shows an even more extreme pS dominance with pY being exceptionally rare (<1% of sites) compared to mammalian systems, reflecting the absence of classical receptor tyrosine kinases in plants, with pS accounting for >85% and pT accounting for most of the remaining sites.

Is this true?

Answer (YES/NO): NO